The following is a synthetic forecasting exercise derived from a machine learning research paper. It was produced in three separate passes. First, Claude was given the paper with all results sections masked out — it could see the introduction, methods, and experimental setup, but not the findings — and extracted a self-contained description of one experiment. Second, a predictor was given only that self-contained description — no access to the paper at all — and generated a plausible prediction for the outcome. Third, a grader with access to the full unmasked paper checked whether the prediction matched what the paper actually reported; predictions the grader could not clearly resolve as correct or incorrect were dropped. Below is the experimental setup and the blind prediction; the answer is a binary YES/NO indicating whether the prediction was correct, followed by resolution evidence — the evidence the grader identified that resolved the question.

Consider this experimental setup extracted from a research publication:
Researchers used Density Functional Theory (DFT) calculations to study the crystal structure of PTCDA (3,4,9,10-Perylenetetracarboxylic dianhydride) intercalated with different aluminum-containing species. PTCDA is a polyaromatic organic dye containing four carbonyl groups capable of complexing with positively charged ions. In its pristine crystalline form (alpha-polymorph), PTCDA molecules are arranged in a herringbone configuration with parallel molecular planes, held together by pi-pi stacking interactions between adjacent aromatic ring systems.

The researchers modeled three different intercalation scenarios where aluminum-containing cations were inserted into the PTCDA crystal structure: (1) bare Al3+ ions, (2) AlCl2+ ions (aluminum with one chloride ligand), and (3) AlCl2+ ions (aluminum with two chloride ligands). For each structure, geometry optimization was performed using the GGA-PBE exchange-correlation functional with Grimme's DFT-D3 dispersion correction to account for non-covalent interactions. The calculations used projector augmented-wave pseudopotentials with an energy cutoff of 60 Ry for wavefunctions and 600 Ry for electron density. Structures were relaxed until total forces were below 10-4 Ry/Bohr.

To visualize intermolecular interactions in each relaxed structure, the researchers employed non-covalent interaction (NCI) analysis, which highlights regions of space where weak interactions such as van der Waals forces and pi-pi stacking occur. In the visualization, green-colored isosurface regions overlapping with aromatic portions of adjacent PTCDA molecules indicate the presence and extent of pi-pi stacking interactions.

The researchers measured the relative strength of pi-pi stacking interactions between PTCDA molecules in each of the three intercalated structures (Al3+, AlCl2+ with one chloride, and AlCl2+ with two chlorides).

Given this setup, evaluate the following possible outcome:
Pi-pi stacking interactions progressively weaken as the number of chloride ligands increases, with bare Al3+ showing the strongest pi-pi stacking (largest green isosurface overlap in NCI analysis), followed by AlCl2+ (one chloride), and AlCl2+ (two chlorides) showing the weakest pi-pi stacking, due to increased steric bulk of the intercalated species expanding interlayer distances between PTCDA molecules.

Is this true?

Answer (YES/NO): NO